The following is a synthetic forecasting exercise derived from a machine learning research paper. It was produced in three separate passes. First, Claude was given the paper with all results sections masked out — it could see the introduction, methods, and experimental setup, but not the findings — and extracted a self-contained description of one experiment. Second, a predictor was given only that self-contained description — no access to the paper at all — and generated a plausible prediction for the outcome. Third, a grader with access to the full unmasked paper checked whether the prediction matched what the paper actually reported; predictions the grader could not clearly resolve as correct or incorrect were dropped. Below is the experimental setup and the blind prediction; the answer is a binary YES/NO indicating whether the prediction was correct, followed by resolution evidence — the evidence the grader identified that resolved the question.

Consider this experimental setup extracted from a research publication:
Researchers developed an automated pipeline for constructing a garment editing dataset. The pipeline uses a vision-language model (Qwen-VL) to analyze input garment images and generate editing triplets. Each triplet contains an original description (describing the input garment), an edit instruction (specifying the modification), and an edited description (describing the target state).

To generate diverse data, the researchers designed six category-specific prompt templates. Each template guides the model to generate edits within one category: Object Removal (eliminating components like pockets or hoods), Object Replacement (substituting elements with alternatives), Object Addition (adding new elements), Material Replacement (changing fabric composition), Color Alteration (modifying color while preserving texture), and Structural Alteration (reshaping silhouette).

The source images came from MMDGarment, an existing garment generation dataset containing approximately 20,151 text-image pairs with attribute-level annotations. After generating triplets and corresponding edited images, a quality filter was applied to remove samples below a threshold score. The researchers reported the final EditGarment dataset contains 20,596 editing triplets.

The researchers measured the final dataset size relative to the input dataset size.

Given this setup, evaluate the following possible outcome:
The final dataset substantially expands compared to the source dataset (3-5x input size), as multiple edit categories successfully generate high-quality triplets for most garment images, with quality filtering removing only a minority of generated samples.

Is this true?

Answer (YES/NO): NO